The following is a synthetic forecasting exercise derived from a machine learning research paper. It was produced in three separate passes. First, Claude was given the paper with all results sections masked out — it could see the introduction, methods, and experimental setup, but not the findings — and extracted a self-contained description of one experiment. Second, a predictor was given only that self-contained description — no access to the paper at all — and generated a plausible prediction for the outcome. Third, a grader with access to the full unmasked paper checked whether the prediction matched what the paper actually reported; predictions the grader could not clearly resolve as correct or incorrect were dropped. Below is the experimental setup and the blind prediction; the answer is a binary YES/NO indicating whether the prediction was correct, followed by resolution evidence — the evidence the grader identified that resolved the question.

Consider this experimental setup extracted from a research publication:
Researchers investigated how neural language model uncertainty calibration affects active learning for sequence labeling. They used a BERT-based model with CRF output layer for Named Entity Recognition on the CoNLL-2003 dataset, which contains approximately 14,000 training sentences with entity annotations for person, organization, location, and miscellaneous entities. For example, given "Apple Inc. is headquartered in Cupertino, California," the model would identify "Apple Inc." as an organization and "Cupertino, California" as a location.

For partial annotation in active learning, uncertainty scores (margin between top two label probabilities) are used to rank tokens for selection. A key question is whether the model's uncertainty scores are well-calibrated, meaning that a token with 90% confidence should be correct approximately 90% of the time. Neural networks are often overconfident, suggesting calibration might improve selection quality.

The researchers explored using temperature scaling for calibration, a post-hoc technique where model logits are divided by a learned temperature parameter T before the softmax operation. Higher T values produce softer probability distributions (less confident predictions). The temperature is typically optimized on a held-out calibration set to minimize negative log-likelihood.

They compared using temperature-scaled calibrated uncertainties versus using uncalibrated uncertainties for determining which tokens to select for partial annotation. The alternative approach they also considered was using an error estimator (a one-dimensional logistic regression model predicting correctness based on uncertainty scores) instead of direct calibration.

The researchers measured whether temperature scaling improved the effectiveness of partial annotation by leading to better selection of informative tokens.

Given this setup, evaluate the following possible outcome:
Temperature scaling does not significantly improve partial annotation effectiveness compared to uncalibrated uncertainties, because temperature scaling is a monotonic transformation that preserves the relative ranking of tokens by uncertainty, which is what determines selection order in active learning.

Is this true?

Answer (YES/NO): YES